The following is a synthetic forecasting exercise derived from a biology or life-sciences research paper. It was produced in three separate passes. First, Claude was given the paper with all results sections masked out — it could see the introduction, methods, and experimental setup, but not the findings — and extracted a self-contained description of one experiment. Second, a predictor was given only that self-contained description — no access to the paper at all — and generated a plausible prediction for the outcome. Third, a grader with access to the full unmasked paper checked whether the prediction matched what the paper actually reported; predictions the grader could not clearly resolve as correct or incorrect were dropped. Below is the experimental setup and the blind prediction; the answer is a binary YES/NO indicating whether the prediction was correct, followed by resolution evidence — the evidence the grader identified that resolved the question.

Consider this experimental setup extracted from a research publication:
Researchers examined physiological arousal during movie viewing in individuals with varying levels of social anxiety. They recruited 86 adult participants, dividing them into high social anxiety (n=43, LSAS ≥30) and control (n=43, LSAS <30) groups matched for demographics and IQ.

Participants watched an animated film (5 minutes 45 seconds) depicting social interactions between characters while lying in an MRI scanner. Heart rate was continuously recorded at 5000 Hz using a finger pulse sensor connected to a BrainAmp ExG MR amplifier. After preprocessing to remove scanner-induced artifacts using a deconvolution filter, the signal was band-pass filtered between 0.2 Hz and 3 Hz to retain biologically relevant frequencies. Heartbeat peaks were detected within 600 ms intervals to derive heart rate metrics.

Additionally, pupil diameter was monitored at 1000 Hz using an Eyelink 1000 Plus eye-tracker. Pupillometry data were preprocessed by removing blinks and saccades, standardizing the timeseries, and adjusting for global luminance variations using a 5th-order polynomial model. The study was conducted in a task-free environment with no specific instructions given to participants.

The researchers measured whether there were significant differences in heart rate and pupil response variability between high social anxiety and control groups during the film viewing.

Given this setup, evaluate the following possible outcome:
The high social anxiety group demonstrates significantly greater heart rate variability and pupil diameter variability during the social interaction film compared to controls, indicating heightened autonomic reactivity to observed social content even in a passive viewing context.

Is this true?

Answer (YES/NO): NO